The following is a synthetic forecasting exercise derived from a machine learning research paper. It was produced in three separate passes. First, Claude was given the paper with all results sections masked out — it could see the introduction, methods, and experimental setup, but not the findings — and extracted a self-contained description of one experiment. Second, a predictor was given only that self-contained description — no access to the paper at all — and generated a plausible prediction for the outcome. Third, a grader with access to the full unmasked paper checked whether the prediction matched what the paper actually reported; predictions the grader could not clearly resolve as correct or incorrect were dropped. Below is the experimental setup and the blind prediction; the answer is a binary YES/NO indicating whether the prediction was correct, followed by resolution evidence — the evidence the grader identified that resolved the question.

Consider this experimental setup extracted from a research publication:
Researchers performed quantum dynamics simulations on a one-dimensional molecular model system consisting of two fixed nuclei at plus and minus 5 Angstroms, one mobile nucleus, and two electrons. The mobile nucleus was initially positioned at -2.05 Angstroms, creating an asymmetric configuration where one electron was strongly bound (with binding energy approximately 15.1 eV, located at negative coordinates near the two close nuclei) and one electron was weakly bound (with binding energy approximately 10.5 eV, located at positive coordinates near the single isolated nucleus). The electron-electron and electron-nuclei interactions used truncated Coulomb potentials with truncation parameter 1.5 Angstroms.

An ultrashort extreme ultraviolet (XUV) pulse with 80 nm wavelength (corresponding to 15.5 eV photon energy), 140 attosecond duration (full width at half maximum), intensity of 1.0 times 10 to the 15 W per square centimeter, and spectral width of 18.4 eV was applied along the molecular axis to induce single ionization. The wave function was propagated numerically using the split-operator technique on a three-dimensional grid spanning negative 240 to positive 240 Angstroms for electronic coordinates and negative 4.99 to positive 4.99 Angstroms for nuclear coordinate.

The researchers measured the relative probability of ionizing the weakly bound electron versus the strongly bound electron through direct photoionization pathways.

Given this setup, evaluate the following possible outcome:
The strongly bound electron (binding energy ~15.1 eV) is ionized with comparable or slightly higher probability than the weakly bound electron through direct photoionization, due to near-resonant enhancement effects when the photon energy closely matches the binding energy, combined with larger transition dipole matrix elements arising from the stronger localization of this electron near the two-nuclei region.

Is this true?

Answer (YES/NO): NO